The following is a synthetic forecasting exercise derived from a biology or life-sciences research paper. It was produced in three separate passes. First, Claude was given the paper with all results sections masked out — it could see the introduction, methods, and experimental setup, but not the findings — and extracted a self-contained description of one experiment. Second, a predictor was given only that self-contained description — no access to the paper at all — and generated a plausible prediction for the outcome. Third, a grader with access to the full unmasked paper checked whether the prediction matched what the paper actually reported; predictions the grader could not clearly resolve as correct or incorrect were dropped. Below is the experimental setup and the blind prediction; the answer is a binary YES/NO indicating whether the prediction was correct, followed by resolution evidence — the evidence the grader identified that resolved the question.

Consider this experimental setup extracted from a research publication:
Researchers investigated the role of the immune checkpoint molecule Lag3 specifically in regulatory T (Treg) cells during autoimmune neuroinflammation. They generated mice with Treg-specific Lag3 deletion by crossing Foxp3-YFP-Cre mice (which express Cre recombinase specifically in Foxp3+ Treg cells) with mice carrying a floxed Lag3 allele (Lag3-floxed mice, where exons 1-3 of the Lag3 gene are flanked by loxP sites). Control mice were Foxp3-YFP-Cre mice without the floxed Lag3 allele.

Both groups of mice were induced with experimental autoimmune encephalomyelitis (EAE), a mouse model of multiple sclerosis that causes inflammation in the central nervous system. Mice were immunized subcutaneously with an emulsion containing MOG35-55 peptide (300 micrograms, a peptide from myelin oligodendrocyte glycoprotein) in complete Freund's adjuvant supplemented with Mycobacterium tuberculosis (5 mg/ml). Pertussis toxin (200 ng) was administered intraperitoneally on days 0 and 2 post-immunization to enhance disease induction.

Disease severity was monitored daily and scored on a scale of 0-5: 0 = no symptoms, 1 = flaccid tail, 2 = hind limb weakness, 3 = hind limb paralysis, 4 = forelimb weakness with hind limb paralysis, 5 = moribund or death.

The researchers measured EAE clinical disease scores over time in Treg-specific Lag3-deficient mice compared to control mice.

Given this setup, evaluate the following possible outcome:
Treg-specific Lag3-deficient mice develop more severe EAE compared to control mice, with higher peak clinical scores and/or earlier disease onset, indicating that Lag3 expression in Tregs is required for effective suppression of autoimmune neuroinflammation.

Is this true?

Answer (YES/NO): NO